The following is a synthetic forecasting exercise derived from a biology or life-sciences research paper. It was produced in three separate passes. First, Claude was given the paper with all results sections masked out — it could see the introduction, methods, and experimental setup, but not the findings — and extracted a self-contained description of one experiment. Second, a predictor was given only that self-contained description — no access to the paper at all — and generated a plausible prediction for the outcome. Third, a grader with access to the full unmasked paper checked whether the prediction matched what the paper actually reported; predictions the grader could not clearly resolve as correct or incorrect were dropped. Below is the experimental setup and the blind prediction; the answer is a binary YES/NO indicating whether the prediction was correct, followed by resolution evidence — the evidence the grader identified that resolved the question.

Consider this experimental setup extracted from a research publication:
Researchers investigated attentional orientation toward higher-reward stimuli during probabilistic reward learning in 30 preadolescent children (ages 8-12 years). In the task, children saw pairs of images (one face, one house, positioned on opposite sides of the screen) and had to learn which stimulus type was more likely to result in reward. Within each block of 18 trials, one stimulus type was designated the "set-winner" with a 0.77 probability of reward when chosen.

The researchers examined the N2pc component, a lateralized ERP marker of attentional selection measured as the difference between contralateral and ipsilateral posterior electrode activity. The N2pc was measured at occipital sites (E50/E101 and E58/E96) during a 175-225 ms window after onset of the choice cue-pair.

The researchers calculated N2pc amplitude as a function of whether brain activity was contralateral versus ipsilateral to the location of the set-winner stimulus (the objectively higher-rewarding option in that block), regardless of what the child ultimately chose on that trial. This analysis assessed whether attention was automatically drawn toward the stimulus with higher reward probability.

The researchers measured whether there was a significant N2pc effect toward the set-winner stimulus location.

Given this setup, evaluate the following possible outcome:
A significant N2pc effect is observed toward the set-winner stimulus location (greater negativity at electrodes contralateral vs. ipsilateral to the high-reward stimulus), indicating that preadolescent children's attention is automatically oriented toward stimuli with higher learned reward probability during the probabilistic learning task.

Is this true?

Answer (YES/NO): NO